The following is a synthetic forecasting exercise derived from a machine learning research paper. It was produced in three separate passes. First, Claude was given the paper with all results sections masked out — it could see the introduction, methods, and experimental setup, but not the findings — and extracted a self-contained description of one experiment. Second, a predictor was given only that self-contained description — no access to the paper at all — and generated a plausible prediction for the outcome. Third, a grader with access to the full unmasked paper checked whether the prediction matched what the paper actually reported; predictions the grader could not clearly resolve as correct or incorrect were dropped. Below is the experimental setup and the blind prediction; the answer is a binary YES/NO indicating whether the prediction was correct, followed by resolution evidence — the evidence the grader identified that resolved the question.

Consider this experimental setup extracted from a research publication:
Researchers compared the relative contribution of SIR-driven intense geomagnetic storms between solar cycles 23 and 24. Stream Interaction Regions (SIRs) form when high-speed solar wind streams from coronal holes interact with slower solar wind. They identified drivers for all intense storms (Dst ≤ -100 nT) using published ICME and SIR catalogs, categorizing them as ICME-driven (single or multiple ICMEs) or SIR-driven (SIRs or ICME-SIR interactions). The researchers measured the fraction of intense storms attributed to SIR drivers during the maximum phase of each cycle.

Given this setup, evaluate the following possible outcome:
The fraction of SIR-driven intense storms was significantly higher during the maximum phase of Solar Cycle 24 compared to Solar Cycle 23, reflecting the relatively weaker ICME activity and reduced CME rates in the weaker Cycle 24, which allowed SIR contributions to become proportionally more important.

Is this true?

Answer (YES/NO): YES